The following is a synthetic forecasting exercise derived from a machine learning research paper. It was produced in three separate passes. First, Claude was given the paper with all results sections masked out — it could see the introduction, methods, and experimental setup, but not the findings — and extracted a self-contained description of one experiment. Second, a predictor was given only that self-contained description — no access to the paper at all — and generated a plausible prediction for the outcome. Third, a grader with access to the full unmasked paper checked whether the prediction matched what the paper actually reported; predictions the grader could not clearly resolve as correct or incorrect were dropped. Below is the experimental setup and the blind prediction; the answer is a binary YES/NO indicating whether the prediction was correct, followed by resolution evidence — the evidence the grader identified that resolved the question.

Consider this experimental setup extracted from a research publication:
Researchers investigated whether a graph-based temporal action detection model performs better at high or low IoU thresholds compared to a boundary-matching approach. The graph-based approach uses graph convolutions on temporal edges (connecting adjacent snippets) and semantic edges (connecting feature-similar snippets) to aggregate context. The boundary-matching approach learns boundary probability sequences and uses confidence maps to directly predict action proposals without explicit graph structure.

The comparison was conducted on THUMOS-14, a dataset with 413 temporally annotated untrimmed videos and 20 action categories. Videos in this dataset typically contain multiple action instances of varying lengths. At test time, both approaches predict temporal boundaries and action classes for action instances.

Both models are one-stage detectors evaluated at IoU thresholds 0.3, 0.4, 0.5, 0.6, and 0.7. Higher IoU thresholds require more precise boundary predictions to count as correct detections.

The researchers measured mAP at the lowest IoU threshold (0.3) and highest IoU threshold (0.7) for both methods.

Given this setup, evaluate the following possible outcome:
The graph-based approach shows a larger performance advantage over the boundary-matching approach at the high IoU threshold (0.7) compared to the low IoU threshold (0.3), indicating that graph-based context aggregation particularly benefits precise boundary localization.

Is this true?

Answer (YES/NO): YES